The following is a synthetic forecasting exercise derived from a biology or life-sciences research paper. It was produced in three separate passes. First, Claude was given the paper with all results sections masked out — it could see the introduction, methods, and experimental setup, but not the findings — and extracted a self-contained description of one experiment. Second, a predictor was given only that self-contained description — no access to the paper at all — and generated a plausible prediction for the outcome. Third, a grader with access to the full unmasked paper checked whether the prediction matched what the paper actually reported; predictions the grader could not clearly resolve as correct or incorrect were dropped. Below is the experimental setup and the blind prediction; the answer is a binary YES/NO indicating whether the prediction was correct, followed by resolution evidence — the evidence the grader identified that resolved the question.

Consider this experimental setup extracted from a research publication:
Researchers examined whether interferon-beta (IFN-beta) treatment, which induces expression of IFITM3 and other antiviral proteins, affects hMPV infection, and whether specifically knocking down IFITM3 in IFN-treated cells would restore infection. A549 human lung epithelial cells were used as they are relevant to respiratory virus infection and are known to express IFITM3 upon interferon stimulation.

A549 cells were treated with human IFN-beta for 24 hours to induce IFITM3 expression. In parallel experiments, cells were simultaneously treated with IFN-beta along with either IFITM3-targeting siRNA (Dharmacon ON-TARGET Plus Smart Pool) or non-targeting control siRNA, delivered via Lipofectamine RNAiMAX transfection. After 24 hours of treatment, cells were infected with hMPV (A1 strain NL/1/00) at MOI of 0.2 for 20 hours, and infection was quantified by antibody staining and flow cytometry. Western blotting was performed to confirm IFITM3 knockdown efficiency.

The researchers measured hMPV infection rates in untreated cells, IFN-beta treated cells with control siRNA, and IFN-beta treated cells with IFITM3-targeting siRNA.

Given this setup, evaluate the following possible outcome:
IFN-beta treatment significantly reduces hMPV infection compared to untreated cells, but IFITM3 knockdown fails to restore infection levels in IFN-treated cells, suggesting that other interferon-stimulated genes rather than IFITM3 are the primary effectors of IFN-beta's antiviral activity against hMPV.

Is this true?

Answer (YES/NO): NO